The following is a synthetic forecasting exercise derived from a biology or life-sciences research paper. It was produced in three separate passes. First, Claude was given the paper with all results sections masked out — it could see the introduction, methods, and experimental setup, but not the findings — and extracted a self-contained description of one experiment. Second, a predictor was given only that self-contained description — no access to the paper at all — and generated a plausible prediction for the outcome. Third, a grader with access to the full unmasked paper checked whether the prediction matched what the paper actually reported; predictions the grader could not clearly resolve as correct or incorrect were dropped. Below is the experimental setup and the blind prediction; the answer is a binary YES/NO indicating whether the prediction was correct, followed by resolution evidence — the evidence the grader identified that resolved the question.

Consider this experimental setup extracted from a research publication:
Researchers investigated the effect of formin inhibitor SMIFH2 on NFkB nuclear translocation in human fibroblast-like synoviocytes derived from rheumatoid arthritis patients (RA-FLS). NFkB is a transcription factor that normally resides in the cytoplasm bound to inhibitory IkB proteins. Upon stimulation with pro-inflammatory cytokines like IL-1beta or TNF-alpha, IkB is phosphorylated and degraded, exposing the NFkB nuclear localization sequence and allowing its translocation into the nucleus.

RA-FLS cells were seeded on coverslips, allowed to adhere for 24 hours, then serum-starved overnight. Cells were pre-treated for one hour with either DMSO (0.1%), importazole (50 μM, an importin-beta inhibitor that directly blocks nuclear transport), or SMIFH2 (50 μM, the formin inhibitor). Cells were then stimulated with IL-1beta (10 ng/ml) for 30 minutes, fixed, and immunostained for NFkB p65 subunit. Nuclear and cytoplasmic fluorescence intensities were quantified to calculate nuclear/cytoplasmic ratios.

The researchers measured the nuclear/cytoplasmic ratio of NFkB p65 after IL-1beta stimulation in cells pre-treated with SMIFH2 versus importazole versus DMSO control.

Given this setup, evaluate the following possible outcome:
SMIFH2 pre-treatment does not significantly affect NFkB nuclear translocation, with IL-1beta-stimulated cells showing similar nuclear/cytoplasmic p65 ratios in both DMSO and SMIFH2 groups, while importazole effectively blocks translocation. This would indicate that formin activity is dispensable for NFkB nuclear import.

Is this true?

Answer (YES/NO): NO